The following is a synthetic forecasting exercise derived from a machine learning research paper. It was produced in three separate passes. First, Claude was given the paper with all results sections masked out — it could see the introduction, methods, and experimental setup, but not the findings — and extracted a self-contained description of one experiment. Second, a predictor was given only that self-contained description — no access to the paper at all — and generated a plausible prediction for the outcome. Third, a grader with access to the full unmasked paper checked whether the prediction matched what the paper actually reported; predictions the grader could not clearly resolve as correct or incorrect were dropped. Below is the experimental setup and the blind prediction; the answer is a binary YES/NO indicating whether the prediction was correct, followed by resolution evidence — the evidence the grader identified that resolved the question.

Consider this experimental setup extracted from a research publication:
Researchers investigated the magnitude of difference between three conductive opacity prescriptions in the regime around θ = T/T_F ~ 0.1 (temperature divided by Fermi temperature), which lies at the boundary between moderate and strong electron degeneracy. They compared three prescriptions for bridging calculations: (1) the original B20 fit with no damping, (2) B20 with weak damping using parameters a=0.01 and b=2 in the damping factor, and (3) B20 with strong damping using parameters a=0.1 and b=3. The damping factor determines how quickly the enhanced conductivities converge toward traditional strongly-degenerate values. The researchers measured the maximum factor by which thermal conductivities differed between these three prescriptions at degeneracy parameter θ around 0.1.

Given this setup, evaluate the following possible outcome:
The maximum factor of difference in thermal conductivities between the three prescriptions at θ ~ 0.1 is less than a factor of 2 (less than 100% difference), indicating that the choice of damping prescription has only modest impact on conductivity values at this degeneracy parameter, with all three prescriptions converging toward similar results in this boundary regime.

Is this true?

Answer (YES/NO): NO